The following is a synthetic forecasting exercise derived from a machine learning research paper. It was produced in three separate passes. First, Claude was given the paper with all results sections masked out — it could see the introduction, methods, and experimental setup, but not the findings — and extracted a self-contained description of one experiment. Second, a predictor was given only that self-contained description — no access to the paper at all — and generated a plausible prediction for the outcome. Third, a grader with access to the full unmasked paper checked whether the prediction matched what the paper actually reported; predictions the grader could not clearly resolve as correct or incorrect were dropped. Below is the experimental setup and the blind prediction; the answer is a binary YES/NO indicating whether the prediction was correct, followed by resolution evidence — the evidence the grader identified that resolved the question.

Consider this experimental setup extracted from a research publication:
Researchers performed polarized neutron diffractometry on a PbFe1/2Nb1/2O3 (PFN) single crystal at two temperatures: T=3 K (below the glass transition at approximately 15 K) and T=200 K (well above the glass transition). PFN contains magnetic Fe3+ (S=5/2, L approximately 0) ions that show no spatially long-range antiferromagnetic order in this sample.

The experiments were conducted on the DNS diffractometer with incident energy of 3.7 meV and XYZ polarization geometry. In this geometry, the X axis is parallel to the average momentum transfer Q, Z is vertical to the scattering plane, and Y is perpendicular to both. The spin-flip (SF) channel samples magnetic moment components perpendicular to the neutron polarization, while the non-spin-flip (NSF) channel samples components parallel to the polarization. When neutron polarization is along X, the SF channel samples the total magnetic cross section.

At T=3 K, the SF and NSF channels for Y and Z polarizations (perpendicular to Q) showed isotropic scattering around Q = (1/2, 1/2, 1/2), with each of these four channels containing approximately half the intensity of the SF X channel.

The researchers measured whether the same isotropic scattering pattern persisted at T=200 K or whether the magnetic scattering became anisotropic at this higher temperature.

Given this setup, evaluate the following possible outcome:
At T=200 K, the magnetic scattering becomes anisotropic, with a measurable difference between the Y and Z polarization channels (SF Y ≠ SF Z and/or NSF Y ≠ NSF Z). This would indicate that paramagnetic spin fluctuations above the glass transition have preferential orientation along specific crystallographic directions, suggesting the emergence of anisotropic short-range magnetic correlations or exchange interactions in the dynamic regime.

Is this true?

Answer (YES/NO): NO